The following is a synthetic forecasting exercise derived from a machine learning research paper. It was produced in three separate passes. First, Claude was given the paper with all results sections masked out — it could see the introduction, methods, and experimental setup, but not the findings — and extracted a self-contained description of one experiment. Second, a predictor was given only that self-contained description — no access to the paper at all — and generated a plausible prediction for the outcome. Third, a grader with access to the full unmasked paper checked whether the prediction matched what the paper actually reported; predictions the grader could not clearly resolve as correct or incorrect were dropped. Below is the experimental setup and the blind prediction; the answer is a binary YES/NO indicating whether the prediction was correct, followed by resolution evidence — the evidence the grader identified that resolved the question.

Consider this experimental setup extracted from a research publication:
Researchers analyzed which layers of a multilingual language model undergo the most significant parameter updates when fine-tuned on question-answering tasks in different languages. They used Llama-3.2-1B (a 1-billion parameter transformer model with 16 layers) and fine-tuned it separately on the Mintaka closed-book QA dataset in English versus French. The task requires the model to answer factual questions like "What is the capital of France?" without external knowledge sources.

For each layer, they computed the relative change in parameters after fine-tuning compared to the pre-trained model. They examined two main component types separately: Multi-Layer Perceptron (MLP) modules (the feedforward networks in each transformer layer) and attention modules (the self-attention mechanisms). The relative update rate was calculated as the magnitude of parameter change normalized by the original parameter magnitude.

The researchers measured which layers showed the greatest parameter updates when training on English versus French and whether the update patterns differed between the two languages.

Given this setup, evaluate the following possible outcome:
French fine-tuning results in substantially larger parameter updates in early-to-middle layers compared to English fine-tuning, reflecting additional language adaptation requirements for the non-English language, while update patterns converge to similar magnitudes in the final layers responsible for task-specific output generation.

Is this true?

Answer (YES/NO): NO